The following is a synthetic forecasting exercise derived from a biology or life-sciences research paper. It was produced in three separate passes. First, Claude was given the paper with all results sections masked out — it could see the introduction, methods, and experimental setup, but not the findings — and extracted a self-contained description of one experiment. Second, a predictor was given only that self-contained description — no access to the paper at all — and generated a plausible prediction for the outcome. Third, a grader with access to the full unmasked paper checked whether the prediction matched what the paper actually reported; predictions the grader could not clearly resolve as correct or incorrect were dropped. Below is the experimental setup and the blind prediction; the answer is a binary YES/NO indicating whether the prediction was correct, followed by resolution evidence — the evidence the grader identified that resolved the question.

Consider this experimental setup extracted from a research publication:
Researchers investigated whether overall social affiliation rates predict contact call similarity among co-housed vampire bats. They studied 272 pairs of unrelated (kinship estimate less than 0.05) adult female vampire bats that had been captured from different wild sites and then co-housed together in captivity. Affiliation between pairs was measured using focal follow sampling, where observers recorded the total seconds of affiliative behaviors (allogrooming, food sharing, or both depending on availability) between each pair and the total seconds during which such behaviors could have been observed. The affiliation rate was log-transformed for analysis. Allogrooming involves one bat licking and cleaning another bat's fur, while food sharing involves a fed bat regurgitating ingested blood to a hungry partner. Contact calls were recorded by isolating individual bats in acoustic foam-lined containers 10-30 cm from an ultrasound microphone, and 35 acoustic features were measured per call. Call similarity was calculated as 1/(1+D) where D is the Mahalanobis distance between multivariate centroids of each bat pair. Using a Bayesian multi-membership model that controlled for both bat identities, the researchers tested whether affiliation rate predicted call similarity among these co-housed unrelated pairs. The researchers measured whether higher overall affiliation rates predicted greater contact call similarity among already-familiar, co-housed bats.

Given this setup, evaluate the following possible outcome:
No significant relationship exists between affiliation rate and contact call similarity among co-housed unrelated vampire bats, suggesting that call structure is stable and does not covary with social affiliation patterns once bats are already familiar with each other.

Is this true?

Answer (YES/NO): NO